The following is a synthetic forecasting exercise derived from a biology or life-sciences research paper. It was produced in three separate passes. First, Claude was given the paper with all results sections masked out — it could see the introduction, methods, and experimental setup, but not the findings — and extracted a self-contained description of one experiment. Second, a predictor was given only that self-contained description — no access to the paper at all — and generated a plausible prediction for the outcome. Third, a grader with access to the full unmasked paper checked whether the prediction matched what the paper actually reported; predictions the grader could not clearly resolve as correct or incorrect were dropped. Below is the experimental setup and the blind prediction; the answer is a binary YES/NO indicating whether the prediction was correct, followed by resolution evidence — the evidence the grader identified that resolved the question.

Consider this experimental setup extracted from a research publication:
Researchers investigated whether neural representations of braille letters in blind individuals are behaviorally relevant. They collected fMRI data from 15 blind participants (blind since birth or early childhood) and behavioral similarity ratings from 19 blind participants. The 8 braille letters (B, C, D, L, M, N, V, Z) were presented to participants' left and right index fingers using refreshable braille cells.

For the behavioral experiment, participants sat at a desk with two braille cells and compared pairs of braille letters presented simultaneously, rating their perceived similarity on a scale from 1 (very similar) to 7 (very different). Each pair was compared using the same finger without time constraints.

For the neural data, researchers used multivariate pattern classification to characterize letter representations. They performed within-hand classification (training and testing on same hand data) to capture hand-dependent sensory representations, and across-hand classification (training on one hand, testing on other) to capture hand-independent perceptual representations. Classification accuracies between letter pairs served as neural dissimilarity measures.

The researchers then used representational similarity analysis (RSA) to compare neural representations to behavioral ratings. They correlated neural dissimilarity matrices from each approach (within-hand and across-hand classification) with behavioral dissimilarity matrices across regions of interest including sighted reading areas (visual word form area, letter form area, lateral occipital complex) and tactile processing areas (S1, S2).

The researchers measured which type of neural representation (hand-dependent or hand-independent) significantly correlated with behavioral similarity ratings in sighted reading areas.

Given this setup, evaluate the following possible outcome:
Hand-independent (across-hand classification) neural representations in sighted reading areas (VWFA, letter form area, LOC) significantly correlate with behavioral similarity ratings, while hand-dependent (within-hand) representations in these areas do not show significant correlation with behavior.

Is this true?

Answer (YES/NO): NO